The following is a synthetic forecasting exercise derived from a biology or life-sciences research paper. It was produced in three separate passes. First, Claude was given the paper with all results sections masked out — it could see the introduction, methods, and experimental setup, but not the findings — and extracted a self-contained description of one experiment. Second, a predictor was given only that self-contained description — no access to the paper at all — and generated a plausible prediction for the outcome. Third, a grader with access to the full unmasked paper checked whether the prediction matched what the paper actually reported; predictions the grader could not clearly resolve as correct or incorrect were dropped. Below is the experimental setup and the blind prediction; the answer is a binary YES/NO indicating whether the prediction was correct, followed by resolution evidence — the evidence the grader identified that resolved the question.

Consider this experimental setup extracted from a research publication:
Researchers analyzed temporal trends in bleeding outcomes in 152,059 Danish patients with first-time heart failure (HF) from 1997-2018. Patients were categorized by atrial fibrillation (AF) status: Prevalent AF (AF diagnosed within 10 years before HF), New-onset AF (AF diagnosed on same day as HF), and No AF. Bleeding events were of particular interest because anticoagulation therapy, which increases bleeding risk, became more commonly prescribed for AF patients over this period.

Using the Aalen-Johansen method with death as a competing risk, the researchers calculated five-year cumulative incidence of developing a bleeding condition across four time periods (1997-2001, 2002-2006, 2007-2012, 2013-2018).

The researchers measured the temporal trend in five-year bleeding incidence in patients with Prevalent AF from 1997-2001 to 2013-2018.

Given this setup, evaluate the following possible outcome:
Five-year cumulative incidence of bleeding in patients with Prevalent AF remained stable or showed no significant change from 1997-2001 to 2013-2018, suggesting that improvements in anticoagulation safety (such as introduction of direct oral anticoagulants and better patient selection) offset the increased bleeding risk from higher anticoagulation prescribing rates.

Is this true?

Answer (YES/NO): NO